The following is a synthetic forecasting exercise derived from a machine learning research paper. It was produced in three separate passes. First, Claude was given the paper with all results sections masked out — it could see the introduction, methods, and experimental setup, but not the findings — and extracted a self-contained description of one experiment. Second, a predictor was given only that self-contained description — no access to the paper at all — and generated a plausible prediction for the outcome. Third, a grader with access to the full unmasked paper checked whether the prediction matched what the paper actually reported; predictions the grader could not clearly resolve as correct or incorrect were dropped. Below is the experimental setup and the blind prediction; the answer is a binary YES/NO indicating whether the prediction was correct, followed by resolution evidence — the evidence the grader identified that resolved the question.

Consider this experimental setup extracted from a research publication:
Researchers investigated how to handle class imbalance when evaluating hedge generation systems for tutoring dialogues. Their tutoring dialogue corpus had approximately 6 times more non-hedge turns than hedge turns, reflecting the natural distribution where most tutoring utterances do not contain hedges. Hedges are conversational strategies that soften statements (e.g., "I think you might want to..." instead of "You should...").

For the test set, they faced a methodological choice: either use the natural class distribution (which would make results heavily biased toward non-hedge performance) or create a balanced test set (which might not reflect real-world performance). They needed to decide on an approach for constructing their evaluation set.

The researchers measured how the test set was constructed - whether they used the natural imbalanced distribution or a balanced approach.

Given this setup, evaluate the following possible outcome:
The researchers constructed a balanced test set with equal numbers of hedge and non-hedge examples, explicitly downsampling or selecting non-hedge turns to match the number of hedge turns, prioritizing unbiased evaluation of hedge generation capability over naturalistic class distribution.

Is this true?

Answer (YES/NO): YES